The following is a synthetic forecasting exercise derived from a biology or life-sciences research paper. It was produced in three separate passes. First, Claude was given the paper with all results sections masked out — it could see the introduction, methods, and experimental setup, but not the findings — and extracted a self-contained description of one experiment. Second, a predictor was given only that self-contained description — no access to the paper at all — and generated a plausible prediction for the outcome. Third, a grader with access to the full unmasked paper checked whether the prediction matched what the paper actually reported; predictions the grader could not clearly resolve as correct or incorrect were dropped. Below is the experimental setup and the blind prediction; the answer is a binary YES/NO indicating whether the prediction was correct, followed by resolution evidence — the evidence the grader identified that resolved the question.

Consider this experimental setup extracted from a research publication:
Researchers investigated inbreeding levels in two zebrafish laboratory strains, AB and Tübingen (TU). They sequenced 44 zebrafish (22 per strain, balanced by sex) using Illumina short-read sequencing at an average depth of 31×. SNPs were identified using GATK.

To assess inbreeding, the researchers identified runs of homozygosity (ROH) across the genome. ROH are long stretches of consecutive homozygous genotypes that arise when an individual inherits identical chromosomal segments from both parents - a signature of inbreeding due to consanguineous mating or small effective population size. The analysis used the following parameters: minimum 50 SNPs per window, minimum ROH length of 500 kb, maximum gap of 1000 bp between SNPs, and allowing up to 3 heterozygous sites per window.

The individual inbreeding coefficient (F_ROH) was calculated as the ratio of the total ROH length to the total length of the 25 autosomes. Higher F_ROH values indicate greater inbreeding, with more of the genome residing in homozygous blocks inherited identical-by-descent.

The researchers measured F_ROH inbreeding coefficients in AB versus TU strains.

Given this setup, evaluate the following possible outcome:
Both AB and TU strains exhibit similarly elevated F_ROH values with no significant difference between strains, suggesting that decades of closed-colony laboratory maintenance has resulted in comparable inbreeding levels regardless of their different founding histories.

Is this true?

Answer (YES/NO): NO